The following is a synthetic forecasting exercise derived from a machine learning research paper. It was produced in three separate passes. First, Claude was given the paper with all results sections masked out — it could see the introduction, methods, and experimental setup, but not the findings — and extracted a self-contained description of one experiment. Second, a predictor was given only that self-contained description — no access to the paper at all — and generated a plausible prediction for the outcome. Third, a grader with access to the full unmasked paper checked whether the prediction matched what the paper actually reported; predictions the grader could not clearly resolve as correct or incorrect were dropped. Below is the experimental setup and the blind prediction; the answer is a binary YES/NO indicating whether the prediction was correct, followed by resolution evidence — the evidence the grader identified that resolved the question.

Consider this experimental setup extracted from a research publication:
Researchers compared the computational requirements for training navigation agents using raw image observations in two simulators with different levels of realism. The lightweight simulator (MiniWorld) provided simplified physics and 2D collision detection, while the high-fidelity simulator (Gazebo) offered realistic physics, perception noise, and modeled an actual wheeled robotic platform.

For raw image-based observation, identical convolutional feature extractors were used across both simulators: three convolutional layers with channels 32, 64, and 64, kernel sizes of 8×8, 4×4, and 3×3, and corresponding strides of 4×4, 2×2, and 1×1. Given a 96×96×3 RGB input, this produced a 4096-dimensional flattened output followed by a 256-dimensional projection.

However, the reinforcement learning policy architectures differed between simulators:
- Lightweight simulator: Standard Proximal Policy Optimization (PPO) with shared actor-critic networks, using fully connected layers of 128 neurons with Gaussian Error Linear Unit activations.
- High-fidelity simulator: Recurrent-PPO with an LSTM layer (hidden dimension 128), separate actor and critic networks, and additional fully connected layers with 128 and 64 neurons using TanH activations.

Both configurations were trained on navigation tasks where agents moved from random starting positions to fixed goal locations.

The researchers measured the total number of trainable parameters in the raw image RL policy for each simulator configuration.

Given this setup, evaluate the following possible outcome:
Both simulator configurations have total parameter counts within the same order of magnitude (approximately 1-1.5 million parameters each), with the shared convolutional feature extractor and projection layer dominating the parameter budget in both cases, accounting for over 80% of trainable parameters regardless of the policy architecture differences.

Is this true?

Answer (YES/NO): NO